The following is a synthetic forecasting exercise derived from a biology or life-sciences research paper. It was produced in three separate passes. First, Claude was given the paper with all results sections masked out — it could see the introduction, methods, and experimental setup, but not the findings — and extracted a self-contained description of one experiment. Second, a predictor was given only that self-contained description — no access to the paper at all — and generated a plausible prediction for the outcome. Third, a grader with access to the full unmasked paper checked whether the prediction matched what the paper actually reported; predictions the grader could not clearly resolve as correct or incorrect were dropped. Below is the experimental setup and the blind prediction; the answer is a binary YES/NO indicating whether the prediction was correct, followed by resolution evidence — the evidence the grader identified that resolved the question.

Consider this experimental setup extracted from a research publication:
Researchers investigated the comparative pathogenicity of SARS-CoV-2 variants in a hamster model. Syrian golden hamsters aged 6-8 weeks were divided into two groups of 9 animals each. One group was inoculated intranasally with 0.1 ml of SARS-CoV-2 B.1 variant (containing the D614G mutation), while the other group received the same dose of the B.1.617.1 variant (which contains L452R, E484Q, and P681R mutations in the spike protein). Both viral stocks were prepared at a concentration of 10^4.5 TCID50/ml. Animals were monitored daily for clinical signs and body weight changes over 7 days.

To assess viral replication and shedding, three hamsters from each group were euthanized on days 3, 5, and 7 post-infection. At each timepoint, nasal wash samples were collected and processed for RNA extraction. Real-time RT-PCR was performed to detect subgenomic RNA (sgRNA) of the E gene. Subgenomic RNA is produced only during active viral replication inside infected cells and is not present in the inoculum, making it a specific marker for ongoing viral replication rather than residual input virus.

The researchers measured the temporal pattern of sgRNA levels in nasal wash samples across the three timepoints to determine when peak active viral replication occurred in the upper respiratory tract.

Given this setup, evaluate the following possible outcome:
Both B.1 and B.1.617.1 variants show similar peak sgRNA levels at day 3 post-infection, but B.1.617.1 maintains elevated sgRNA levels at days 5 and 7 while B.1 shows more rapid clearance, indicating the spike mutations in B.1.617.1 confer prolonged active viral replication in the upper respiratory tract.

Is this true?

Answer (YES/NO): NO